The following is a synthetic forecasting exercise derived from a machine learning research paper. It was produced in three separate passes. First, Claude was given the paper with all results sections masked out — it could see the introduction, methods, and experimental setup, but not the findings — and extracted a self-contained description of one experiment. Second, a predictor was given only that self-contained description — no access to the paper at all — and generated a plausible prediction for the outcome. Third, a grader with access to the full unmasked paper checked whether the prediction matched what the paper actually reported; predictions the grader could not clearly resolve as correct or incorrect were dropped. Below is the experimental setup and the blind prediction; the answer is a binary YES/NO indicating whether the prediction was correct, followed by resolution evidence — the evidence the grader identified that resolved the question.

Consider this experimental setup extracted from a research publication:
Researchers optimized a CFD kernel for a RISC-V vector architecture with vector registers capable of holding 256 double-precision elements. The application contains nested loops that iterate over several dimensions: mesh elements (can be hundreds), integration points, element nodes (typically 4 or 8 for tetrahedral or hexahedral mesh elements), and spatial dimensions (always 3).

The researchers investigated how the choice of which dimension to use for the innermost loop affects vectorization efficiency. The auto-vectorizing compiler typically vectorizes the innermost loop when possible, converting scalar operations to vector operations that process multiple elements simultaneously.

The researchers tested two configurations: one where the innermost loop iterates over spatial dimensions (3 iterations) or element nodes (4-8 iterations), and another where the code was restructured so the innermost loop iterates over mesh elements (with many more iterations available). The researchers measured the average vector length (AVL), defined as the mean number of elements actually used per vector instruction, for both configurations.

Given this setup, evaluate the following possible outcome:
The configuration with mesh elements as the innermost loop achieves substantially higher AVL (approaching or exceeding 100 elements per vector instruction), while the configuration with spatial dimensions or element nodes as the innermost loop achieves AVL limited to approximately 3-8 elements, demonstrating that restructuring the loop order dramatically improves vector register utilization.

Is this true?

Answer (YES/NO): YES